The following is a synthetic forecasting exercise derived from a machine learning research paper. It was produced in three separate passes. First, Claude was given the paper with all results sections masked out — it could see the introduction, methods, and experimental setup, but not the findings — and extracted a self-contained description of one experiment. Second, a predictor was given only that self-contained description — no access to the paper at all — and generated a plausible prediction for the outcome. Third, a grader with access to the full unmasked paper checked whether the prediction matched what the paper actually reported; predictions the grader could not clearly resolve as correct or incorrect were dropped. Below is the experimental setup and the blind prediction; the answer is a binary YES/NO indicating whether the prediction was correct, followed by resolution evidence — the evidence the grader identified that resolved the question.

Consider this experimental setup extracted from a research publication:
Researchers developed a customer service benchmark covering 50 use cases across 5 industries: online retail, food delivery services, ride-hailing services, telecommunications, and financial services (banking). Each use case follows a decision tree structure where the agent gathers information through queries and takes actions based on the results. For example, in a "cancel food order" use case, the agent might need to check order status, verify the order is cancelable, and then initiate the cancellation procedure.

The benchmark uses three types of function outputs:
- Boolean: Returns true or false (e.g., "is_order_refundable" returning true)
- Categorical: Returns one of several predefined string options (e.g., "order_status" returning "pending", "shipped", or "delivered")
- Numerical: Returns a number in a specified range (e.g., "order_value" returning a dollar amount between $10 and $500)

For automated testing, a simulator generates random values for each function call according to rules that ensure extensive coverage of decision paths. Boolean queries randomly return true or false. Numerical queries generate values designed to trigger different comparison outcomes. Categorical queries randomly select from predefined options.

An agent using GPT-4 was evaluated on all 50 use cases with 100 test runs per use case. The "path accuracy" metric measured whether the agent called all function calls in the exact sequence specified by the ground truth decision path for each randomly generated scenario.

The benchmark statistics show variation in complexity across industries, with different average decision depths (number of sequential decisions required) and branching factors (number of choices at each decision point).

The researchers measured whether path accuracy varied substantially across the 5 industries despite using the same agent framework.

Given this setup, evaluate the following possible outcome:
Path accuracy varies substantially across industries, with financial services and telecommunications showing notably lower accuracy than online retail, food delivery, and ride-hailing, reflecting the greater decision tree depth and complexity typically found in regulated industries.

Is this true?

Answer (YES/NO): NO